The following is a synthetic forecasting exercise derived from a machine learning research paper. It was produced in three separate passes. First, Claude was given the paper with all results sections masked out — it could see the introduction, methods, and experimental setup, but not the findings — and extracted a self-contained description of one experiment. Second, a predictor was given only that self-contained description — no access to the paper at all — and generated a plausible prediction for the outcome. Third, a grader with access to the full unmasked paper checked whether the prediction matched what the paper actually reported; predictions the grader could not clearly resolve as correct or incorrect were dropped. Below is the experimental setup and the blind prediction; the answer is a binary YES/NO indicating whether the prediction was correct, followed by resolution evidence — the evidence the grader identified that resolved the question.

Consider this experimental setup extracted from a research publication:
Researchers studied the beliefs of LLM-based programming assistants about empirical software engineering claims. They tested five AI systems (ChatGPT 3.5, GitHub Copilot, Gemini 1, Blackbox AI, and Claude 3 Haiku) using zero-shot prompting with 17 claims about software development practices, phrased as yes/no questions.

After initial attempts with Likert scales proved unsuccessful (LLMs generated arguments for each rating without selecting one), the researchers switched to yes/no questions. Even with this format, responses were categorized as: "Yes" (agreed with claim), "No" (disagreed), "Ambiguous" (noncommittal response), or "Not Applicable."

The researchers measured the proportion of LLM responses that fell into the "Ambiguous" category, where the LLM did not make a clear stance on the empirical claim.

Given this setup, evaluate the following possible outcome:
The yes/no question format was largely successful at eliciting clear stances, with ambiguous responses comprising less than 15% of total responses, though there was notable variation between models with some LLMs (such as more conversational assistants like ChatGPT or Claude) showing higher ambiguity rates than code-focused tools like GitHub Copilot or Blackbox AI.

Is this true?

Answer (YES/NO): NO